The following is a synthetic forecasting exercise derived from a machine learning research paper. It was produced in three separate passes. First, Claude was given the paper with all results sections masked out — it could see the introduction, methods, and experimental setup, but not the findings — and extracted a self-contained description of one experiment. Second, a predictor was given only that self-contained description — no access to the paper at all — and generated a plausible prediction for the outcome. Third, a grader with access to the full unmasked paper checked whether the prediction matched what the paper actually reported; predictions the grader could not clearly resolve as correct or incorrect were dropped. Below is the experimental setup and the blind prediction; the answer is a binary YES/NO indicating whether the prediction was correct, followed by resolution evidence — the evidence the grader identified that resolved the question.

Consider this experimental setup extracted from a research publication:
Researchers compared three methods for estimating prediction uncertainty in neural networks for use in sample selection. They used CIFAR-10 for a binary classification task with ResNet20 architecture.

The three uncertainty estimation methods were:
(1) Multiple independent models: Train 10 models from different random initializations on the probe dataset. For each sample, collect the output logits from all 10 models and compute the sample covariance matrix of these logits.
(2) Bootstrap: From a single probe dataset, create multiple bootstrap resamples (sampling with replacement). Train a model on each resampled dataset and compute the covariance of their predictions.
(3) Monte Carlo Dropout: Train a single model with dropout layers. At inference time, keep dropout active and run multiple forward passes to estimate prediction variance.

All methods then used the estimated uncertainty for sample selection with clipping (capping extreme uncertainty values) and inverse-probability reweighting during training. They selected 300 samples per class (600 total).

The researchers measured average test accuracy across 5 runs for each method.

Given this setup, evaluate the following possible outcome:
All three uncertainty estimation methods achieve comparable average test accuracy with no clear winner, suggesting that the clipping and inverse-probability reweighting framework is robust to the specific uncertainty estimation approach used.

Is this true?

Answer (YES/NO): NO